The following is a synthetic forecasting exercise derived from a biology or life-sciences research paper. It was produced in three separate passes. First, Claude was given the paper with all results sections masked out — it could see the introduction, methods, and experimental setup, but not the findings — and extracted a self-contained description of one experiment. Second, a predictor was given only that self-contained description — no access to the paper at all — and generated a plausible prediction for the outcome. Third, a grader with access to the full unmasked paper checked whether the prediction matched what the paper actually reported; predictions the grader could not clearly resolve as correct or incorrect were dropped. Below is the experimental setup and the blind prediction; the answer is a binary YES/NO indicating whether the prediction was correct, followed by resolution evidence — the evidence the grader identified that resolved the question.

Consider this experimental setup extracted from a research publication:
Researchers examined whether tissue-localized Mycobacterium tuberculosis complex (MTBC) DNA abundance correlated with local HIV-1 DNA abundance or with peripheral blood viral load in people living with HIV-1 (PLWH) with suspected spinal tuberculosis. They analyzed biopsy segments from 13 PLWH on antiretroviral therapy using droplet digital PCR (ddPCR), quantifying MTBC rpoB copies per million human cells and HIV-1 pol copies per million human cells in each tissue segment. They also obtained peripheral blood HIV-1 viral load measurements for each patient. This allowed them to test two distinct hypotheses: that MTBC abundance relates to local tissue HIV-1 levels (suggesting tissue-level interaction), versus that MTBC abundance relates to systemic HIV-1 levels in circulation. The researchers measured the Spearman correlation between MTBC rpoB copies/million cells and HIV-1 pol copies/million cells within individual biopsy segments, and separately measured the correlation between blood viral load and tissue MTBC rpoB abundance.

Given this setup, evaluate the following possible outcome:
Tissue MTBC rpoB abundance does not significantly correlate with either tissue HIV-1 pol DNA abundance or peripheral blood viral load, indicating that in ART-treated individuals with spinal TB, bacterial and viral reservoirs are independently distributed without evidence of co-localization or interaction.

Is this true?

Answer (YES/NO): NO